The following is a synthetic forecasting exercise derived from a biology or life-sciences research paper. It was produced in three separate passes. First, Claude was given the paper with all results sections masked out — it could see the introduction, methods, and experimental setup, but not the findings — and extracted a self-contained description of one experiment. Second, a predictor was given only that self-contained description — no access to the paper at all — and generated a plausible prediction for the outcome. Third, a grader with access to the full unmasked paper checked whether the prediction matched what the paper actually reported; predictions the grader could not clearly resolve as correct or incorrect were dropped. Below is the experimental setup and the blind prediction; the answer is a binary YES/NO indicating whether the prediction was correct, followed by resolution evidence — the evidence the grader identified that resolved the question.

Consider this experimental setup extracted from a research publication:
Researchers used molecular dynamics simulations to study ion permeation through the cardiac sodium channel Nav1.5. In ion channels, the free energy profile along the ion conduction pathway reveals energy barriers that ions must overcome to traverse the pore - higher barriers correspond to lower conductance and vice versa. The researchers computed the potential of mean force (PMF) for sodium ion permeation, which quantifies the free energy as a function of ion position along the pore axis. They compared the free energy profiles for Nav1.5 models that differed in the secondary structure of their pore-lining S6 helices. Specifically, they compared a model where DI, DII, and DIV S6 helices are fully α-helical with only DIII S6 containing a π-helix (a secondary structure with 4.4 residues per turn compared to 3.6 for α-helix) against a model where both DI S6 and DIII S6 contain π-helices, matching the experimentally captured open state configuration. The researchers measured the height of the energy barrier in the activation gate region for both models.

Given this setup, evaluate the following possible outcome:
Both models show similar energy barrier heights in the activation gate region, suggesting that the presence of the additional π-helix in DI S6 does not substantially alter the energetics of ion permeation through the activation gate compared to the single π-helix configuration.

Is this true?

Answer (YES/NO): NO